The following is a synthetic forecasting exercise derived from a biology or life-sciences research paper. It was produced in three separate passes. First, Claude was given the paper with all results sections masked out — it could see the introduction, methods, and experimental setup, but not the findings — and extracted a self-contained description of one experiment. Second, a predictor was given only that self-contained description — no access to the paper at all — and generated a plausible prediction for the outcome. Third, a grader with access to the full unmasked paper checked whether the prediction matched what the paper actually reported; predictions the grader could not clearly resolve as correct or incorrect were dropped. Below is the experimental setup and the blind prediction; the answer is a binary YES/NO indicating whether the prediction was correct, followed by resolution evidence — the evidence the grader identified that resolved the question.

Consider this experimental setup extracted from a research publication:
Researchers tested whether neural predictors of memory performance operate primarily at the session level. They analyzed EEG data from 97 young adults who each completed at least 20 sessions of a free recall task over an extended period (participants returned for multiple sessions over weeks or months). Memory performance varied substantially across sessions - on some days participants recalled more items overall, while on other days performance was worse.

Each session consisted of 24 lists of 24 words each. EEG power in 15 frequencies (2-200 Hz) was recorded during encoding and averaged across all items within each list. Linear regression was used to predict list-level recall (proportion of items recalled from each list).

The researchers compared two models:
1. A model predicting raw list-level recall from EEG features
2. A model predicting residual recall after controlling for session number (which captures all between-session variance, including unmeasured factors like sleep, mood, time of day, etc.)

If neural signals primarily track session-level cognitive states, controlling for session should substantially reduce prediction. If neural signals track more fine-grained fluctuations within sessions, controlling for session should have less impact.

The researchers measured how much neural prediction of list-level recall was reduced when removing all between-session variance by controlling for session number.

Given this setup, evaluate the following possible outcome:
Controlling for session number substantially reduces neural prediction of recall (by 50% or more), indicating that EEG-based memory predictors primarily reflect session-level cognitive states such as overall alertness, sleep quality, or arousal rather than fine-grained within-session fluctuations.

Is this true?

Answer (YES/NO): NO